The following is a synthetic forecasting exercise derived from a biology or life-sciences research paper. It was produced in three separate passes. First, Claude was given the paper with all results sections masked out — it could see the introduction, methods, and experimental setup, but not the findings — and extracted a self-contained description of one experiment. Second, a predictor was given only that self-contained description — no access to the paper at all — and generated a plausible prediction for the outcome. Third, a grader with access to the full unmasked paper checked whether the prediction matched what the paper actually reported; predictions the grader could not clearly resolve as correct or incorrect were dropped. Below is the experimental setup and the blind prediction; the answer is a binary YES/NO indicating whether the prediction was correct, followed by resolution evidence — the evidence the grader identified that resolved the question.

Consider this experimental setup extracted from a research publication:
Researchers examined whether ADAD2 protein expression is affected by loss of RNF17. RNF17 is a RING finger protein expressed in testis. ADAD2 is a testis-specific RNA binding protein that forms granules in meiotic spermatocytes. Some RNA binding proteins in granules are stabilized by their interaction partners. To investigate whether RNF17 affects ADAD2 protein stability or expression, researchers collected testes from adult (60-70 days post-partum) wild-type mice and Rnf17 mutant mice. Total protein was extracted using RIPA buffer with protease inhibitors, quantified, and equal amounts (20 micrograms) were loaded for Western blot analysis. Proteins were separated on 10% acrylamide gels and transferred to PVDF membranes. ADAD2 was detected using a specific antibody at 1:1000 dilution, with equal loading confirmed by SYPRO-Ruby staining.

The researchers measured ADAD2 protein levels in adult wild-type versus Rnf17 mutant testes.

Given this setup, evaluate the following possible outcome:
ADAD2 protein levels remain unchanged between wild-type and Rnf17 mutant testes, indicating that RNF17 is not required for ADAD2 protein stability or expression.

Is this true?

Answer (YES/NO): NO